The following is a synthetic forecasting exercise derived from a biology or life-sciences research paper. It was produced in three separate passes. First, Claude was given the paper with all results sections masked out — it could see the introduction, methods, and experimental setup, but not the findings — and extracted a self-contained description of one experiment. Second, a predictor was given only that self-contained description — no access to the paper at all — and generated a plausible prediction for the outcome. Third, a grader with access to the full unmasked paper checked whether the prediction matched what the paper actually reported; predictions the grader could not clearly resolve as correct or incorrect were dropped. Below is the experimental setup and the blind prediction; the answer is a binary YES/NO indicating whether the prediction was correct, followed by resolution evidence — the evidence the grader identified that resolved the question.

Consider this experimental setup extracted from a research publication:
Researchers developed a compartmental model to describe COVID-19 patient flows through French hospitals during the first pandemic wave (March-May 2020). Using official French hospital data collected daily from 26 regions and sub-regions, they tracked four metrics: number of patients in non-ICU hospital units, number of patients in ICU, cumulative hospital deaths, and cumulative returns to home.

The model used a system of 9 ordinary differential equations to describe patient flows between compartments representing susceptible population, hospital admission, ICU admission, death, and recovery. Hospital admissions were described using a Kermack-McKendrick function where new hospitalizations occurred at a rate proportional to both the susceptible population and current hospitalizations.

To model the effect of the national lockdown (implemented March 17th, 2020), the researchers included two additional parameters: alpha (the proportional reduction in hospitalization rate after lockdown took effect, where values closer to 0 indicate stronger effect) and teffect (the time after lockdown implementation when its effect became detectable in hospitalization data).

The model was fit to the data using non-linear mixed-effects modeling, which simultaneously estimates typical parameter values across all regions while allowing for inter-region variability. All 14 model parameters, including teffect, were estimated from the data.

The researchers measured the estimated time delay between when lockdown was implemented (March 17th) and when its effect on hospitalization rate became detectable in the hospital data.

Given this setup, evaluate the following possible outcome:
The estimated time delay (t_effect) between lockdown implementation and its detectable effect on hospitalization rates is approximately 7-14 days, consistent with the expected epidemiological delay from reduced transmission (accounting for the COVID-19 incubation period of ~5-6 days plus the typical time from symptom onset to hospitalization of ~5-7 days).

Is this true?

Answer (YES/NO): YES